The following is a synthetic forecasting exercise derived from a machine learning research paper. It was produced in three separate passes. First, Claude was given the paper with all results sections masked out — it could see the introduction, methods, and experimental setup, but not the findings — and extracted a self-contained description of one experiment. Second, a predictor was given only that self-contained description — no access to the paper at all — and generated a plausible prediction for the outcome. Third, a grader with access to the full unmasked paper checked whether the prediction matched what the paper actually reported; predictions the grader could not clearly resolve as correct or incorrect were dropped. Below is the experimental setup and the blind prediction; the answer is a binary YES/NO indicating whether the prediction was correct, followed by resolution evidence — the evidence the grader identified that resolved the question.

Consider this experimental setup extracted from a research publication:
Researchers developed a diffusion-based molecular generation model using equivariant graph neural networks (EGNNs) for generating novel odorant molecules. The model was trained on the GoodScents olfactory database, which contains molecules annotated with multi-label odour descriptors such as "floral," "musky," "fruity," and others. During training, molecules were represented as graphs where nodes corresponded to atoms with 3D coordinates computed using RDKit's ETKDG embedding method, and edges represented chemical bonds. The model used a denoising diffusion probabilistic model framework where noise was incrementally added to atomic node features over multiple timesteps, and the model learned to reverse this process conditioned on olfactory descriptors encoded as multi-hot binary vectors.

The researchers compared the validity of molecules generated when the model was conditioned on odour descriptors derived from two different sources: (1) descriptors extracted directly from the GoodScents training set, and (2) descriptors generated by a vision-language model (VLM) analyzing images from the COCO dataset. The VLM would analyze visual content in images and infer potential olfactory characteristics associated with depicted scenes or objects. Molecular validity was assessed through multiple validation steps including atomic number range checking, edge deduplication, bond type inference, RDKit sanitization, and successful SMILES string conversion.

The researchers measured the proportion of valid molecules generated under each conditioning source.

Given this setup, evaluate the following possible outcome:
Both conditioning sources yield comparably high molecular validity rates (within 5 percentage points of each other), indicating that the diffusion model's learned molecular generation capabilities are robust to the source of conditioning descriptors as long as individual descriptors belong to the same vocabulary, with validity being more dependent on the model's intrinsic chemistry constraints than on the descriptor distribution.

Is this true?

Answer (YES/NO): YES